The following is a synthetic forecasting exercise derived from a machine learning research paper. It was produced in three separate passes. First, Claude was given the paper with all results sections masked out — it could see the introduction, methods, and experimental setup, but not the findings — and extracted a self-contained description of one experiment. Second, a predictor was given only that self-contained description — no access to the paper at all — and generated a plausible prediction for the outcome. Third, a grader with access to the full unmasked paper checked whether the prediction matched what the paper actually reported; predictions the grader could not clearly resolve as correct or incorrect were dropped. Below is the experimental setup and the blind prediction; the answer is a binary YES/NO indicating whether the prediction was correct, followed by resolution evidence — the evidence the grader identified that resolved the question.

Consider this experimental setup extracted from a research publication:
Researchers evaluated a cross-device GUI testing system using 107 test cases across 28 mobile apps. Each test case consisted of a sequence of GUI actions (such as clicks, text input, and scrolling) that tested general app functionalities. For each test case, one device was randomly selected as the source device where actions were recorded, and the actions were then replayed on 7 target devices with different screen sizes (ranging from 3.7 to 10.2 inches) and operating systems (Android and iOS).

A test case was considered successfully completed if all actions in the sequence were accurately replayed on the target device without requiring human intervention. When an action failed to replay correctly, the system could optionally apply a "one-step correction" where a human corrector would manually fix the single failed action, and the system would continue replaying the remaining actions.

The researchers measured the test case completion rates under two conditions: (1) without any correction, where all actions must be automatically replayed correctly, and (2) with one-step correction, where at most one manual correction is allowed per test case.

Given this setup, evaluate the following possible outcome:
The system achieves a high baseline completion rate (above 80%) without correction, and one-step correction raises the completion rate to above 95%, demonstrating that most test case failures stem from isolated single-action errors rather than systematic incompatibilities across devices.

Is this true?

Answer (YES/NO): NO